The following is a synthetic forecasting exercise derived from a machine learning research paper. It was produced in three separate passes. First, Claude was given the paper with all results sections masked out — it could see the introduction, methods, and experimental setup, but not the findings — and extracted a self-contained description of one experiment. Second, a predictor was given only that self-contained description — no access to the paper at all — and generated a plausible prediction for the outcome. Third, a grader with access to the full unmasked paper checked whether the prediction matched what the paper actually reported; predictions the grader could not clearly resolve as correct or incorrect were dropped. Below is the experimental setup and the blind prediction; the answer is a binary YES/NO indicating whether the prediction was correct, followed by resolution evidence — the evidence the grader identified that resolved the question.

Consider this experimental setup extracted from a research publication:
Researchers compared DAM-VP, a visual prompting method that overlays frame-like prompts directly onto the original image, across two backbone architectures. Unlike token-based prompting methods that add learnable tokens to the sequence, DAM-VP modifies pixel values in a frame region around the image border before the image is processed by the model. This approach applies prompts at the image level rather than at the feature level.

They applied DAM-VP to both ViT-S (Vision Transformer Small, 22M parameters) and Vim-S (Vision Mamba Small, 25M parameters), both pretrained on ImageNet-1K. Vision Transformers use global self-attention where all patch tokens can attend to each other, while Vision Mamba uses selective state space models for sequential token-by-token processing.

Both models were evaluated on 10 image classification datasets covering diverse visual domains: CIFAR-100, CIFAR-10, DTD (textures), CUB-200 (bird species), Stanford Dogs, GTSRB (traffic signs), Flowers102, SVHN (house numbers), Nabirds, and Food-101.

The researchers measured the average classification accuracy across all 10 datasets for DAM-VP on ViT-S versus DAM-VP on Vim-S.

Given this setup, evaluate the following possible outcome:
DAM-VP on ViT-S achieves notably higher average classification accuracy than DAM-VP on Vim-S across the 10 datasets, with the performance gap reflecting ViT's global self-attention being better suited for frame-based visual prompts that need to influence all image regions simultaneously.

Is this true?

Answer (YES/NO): NO